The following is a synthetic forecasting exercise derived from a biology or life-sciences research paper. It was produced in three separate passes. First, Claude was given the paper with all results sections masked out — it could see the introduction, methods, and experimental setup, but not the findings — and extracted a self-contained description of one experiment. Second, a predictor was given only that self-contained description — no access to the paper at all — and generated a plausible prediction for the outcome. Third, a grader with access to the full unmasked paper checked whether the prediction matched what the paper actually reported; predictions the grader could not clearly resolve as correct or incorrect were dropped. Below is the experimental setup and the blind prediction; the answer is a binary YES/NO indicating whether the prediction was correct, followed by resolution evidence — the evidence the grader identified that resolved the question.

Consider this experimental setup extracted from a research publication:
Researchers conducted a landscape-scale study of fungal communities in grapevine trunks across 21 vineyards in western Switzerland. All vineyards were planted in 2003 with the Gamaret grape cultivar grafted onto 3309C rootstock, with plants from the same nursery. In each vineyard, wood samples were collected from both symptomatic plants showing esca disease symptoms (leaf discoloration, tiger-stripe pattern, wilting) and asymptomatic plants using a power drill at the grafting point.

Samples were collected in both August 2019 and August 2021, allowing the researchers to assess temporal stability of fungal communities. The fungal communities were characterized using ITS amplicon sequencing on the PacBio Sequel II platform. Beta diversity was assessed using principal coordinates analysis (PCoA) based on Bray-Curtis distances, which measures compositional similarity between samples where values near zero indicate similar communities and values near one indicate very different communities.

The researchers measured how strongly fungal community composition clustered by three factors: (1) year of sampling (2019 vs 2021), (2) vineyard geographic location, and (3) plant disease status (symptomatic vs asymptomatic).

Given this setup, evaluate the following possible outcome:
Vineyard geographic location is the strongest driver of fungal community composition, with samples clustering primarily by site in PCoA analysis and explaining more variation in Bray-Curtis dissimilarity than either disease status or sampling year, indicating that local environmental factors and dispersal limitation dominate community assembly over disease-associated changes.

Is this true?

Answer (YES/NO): NO